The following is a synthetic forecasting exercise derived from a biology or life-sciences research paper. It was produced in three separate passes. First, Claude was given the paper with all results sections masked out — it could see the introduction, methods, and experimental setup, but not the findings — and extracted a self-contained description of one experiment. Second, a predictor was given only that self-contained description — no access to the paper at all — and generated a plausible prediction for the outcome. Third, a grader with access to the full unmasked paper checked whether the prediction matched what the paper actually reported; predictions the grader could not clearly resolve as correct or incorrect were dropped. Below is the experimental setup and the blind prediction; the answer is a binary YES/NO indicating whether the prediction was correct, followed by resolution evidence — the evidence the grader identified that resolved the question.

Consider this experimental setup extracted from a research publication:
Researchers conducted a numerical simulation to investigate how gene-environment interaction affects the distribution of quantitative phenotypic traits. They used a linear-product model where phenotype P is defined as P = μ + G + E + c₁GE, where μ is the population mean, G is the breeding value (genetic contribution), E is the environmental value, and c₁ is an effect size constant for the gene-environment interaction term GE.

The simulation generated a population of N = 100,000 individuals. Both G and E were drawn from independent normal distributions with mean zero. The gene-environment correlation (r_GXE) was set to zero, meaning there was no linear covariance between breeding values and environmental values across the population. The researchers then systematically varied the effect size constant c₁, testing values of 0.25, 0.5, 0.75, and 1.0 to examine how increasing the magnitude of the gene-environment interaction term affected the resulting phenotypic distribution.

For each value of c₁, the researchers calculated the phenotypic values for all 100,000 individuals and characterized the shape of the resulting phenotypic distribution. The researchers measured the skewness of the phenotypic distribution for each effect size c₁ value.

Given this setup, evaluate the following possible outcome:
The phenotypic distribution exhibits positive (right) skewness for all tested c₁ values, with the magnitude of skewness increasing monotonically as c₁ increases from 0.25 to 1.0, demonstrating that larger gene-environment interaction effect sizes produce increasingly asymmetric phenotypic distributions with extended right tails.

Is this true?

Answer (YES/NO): YES